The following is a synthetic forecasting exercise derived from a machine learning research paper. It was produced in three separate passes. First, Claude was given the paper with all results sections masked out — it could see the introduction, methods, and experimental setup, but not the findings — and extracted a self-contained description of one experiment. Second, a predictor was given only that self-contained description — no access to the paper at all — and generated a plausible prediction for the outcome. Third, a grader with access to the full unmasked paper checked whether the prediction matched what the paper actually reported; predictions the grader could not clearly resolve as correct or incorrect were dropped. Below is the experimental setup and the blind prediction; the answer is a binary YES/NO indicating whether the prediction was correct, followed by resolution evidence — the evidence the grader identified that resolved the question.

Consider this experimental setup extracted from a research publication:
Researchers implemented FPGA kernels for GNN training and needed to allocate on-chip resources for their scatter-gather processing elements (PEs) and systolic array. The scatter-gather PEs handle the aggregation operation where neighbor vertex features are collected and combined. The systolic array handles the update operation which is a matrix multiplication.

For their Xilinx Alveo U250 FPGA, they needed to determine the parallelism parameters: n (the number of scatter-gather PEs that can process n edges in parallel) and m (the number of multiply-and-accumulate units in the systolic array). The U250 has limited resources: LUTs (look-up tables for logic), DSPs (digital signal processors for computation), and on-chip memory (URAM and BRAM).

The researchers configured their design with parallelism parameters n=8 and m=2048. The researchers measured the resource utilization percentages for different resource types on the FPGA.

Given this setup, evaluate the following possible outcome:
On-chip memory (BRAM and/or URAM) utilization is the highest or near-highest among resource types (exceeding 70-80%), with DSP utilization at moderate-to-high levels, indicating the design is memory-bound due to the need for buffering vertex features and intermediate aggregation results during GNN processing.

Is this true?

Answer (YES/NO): NO